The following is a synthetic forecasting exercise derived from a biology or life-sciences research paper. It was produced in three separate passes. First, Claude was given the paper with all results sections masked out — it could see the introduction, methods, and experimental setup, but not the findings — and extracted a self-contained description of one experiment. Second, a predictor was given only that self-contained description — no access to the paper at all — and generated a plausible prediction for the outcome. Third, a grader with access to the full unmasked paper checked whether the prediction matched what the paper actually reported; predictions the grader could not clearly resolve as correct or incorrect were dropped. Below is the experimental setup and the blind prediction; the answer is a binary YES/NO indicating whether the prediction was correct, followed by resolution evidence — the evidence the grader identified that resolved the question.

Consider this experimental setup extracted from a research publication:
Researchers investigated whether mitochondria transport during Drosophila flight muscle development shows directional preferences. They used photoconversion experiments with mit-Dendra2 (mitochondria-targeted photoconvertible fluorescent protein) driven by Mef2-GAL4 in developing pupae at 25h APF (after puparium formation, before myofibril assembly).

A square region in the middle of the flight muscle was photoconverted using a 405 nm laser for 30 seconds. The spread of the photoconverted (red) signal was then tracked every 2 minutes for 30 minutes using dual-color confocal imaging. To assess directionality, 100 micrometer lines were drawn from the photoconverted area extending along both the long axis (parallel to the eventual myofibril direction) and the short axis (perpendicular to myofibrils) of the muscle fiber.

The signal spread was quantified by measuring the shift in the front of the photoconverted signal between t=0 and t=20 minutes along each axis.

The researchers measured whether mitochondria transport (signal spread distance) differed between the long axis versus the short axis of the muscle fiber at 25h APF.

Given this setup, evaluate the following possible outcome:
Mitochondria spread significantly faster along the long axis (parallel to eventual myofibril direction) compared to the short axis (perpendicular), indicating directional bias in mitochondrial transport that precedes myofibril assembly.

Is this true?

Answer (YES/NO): NO